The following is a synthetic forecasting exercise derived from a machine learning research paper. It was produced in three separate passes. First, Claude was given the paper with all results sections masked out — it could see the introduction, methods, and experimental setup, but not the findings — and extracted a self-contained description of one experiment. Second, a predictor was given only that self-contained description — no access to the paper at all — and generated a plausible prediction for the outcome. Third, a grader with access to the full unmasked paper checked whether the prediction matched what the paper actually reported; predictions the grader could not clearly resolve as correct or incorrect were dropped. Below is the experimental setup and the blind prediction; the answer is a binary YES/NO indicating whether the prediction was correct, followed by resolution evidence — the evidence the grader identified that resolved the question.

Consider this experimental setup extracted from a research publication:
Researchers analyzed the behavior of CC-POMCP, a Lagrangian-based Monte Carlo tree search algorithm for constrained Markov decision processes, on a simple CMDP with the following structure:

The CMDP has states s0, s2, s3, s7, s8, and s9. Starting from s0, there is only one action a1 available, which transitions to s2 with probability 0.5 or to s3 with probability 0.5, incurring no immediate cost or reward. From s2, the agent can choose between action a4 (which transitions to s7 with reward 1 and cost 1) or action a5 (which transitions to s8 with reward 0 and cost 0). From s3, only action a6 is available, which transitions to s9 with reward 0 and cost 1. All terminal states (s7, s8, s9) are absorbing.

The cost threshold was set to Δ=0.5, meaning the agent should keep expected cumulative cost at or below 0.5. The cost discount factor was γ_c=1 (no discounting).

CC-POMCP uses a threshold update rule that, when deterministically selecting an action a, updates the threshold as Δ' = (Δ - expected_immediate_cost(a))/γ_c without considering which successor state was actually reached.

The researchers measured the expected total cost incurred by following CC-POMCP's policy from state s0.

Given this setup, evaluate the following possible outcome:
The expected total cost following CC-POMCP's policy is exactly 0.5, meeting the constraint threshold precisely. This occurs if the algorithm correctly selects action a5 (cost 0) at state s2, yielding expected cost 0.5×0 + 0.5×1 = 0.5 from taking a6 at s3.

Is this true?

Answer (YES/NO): NO